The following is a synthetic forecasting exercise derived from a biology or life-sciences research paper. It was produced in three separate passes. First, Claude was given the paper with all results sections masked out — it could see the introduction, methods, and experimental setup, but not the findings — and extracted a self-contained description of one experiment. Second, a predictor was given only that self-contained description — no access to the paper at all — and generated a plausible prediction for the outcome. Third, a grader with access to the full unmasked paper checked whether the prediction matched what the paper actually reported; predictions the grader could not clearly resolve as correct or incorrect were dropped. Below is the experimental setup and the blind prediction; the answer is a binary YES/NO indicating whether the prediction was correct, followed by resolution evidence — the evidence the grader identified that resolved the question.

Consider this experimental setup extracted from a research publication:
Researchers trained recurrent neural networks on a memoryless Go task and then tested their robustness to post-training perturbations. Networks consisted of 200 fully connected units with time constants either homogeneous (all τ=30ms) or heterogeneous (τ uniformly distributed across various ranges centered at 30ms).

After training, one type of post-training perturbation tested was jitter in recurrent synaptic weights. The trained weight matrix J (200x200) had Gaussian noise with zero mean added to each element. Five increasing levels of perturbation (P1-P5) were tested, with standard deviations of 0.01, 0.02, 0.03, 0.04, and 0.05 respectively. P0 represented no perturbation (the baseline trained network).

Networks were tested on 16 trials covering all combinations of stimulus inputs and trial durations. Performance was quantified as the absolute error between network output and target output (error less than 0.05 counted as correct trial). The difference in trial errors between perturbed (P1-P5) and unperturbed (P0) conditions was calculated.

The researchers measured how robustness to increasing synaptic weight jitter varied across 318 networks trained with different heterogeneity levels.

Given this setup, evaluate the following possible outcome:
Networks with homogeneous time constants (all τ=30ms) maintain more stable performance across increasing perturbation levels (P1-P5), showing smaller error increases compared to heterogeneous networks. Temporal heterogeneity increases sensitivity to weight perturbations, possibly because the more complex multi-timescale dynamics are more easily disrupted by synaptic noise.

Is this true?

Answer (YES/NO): NO